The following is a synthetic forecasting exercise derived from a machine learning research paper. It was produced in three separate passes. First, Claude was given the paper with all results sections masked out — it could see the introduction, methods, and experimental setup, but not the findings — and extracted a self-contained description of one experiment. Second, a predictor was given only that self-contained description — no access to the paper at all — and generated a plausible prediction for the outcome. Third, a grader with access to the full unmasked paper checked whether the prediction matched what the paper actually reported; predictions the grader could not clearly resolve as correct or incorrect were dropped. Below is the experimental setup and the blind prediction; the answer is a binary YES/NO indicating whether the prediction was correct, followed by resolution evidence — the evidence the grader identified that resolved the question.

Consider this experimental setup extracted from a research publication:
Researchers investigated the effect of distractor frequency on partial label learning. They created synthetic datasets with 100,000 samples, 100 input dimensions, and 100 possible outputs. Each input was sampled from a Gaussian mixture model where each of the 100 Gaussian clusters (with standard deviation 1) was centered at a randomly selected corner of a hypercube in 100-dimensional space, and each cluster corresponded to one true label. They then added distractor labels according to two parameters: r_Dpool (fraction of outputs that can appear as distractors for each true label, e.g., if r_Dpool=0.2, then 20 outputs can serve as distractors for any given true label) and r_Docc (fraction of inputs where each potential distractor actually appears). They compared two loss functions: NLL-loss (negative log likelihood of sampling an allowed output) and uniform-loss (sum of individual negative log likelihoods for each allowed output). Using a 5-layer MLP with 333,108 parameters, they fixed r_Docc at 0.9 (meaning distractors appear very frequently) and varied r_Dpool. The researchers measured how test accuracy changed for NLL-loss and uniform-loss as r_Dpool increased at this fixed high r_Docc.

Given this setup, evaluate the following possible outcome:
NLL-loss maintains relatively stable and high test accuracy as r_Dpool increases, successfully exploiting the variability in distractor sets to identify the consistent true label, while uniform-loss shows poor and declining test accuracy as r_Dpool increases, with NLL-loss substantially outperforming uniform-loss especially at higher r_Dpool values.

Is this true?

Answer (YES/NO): NO